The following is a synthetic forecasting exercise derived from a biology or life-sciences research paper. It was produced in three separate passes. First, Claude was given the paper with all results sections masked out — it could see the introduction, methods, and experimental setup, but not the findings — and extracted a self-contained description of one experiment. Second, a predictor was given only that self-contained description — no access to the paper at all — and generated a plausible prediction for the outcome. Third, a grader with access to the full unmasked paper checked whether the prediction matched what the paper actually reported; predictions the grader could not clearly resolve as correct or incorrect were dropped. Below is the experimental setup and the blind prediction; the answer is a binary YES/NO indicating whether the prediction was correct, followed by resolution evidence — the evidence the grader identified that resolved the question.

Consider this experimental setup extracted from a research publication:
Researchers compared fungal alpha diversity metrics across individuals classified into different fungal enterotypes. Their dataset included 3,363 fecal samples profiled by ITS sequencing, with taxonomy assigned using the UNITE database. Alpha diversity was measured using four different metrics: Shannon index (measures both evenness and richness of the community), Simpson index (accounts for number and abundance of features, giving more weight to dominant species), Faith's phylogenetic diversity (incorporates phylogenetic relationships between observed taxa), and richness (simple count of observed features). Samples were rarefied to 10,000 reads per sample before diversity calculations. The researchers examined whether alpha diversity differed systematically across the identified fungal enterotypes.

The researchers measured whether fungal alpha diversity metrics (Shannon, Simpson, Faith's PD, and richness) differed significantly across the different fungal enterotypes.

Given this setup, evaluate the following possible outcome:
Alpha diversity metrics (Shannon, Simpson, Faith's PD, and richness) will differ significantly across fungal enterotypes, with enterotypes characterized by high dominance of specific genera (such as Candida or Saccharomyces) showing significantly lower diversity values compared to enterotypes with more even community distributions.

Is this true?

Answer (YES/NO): YES